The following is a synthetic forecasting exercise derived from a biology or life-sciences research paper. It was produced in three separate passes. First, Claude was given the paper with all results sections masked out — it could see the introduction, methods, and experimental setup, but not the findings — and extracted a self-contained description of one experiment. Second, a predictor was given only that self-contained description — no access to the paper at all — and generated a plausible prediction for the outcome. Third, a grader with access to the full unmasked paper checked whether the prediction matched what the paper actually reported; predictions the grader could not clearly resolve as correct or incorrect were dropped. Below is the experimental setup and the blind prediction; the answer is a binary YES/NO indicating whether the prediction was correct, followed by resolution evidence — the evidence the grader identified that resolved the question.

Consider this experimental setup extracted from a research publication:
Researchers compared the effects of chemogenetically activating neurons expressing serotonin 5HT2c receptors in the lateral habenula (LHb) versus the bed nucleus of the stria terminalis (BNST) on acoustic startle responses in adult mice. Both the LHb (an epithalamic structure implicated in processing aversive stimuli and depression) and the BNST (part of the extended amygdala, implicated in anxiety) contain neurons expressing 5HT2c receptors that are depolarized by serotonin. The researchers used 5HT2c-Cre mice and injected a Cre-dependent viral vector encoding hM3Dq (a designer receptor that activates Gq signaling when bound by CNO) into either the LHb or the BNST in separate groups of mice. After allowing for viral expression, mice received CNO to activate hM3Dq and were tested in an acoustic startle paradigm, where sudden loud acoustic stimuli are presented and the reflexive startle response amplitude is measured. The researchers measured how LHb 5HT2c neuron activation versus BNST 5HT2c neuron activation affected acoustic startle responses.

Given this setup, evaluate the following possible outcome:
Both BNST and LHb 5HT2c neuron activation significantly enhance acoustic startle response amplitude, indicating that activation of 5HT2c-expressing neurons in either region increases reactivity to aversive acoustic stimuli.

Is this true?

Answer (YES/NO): NO